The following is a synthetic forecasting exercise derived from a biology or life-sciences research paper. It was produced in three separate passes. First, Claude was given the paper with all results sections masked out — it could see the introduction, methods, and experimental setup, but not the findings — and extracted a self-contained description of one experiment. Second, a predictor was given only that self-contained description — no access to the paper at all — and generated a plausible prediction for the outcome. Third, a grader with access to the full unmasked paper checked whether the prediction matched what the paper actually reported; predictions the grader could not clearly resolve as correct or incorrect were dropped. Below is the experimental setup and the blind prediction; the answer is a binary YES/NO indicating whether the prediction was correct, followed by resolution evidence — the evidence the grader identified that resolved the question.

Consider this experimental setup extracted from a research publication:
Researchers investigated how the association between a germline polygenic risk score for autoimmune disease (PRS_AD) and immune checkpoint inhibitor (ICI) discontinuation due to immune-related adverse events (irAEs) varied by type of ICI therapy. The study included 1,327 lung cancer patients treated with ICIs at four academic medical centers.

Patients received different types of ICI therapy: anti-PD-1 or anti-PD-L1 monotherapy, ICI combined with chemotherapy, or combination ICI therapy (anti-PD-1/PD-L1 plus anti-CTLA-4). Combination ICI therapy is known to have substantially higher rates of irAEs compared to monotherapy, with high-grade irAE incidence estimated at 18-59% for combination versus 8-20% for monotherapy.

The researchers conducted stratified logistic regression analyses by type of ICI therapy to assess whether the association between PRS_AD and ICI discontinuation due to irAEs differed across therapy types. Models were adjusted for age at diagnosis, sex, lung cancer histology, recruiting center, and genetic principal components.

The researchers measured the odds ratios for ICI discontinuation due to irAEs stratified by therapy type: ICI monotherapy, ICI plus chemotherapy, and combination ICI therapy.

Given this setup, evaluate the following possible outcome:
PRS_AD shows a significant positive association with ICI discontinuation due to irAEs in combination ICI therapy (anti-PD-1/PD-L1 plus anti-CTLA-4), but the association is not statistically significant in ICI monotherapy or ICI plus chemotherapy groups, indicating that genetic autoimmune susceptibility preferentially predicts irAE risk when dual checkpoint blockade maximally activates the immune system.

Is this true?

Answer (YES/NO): NO